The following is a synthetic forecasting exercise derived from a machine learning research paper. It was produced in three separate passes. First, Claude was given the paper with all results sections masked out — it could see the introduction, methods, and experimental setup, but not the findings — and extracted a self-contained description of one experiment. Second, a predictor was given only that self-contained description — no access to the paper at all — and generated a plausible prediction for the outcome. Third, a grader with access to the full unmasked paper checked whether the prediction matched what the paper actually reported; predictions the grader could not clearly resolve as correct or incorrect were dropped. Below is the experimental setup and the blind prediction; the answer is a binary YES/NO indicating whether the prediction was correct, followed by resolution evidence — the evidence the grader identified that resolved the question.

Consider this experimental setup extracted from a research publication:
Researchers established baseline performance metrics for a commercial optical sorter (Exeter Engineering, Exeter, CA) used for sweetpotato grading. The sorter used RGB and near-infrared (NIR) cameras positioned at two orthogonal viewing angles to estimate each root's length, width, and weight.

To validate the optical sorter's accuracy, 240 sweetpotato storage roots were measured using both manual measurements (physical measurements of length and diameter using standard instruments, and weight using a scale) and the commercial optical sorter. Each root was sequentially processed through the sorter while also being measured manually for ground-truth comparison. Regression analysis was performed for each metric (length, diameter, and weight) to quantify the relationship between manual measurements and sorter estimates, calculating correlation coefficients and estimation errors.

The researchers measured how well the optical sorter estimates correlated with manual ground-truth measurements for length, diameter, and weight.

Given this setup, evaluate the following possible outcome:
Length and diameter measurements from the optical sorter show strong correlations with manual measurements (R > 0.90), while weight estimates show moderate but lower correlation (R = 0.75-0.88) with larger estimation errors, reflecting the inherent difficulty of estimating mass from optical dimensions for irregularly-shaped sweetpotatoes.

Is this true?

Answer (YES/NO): NO